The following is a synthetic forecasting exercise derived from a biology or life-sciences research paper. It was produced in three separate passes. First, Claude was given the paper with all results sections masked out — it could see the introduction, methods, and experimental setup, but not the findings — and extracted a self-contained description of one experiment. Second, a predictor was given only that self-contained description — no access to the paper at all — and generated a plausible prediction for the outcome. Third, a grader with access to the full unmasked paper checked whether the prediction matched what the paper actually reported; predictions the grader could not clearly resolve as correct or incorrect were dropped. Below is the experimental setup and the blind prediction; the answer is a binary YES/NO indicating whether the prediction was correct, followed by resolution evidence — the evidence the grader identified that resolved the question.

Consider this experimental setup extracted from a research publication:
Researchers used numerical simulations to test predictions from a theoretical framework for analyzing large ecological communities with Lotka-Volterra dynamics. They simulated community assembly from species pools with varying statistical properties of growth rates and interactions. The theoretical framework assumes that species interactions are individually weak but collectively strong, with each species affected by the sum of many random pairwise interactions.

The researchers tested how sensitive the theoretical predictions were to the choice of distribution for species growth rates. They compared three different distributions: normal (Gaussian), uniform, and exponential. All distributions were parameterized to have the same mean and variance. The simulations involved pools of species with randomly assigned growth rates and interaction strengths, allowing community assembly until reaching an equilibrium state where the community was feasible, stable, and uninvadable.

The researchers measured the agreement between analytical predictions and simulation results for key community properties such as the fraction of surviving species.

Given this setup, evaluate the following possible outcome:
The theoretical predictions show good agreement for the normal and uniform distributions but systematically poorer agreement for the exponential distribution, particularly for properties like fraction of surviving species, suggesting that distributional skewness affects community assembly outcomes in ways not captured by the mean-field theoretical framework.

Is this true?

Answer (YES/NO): NO